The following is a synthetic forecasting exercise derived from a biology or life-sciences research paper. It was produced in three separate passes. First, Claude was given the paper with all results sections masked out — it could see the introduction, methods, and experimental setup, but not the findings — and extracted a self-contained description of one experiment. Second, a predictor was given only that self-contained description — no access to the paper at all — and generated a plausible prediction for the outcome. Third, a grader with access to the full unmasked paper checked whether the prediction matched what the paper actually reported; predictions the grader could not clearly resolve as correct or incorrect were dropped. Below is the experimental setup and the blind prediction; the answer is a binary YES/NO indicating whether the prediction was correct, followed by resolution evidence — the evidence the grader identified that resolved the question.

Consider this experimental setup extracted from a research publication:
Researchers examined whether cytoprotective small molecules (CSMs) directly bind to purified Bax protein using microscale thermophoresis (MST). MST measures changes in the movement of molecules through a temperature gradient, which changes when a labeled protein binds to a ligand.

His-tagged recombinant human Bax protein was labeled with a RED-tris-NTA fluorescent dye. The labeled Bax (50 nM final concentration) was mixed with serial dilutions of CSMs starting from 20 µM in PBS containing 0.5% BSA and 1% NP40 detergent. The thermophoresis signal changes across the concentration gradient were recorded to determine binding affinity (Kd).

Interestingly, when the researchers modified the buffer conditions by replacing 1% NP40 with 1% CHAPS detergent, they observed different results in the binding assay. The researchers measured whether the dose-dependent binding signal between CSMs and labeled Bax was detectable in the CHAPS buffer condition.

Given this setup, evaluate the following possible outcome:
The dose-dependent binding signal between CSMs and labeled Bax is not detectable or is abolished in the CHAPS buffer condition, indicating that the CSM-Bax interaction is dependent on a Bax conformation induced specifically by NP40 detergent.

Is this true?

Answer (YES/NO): YES